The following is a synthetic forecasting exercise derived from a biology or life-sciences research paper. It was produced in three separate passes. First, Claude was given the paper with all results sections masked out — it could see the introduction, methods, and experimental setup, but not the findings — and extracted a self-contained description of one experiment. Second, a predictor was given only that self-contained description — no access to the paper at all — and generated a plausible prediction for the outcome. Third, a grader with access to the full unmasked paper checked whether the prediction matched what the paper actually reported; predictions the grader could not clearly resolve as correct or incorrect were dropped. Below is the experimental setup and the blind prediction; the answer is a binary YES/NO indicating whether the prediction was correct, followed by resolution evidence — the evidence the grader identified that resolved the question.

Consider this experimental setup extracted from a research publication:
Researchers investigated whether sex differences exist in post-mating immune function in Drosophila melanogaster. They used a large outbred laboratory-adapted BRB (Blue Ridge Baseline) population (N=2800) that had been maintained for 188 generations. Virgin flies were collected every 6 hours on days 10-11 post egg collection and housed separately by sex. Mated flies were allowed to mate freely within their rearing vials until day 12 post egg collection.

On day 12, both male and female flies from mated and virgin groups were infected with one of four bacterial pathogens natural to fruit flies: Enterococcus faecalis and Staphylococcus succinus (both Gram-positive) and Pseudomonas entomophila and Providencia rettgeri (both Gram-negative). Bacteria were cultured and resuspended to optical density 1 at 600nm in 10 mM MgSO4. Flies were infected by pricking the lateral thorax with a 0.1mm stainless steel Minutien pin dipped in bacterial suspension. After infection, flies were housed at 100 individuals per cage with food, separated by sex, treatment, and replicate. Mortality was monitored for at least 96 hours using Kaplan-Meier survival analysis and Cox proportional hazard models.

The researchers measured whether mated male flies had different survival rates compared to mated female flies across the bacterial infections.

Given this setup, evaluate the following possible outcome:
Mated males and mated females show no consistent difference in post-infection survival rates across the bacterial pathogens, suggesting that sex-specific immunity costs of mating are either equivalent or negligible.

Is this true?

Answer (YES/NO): YES